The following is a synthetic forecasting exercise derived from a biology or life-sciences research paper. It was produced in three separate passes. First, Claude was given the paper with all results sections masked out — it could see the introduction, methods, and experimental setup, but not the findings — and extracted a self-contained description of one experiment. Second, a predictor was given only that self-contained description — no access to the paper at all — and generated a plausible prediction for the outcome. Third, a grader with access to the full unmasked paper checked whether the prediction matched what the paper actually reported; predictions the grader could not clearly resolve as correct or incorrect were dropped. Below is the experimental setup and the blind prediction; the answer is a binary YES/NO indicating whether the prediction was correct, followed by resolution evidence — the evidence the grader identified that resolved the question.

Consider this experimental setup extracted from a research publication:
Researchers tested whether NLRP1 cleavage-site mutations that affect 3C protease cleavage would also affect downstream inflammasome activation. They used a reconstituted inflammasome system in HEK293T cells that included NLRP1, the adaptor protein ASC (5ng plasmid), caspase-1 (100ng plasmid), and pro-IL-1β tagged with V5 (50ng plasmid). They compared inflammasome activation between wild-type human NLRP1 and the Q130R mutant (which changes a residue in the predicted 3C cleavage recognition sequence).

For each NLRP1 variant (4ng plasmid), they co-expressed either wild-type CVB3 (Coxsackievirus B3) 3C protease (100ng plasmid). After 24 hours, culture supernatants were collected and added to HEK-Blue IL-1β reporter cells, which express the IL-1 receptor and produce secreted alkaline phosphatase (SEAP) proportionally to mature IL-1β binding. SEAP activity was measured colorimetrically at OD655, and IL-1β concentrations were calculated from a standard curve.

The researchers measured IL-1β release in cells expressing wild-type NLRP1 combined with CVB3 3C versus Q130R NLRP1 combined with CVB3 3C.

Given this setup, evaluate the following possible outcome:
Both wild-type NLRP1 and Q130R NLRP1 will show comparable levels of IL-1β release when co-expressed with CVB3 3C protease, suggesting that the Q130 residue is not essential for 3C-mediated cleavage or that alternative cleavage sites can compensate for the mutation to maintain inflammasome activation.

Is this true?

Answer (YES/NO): NO